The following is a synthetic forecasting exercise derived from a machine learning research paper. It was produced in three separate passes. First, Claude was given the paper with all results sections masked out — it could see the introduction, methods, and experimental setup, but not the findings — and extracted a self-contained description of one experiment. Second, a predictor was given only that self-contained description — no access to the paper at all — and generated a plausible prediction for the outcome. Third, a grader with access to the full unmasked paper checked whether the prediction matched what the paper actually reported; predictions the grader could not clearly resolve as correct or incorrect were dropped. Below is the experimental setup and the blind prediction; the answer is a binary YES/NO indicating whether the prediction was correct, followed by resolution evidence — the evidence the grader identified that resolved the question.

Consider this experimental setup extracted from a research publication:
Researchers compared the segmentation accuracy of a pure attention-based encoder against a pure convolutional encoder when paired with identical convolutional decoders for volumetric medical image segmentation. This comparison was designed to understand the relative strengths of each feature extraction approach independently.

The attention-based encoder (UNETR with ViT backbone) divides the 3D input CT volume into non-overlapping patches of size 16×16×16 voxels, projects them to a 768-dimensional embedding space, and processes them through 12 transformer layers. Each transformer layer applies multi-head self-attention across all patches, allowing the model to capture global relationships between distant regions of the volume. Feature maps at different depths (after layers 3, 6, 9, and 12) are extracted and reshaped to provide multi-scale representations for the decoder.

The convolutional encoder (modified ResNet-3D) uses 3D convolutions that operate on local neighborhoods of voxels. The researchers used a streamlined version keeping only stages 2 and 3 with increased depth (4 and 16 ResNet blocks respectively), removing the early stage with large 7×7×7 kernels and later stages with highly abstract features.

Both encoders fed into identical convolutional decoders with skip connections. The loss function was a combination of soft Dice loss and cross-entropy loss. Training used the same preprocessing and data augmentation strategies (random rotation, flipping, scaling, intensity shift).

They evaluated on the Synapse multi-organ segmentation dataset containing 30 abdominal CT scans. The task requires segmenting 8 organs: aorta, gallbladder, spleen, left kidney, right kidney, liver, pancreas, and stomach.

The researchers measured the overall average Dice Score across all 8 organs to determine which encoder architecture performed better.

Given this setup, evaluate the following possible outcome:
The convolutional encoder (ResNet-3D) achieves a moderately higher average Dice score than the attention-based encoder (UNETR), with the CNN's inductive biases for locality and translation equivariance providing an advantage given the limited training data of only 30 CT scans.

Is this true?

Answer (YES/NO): YES